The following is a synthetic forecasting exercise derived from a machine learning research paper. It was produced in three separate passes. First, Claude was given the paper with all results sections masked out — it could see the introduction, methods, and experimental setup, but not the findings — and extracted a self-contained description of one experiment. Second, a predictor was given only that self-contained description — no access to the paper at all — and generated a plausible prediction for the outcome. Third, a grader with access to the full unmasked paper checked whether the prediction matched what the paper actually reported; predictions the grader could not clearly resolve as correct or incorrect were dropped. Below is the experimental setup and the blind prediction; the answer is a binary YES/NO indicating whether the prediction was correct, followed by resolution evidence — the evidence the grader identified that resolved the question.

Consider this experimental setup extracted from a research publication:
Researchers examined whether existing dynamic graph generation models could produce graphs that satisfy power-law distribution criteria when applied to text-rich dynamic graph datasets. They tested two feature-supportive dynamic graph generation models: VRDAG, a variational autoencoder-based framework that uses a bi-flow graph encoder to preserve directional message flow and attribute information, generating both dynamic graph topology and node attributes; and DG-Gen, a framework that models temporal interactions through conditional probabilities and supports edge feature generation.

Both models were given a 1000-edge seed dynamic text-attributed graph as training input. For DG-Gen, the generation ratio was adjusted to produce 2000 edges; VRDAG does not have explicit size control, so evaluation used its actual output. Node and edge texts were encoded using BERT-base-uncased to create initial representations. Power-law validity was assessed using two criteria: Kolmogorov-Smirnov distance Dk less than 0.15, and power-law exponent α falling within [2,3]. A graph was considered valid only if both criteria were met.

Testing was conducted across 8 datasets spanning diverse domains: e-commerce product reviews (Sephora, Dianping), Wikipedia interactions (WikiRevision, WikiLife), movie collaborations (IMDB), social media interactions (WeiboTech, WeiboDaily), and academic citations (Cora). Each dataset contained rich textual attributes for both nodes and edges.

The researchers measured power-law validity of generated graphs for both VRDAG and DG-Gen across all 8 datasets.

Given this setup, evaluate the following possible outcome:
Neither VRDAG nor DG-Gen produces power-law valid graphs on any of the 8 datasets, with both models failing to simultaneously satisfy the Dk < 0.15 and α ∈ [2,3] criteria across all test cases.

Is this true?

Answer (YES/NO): NO